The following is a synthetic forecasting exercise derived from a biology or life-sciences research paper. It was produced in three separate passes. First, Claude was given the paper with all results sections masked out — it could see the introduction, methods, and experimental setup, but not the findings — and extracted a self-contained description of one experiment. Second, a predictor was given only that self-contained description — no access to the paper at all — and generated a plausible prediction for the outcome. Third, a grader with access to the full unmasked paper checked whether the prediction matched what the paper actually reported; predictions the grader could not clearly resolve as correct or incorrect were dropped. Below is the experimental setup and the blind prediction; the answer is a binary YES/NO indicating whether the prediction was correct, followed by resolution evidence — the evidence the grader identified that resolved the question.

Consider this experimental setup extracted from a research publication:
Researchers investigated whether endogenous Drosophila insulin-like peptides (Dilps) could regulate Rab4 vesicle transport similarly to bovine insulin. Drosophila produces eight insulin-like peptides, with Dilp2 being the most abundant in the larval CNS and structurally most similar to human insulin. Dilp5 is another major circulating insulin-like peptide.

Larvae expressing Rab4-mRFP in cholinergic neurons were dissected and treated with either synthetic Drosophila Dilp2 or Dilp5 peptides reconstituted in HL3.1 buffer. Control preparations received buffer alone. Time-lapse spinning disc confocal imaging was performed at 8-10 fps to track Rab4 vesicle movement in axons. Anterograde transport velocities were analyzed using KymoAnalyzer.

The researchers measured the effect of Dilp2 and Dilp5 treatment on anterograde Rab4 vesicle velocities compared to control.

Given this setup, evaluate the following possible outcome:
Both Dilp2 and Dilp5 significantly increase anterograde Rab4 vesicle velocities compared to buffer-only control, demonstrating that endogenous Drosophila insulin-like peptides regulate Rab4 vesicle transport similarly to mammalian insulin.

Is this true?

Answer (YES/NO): NO